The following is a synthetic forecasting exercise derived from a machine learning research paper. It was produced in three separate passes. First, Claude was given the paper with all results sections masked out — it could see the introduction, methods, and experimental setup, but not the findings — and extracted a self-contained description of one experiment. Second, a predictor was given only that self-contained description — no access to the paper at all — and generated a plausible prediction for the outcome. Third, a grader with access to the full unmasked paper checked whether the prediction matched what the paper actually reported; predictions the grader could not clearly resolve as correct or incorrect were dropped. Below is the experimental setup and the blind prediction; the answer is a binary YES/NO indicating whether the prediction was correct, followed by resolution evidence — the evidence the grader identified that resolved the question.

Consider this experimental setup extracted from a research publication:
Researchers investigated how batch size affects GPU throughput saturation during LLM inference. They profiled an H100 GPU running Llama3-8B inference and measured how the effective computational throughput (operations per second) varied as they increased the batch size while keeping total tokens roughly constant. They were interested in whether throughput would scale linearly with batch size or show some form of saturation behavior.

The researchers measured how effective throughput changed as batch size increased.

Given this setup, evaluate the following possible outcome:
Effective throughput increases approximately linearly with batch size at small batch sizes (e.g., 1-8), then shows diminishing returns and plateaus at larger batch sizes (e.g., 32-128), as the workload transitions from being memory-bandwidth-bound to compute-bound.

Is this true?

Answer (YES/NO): NO